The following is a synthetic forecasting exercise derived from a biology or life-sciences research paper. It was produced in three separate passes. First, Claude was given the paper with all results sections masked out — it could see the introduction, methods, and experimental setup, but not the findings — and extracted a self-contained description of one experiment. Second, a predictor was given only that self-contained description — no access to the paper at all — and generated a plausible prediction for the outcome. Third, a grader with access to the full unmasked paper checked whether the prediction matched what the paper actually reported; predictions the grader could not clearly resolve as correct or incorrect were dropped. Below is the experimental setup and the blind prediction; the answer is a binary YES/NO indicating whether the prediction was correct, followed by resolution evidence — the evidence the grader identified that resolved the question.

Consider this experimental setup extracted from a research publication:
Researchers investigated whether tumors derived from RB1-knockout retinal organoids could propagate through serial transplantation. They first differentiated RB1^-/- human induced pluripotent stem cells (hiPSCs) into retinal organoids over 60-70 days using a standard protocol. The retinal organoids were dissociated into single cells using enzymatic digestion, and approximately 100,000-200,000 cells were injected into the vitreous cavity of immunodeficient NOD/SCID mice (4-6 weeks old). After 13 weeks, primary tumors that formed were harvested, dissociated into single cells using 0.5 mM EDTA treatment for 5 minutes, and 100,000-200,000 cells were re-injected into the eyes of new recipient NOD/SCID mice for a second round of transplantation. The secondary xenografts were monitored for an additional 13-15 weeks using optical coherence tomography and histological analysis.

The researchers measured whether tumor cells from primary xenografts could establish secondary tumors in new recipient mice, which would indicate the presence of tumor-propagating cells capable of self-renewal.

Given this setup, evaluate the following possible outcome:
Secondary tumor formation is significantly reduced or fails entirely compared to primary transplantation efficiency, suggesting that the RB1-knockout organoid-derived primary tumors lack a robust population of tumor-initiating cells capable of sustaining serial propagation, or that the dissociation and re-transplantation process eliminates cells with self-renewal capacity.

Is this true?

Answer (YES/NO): NO